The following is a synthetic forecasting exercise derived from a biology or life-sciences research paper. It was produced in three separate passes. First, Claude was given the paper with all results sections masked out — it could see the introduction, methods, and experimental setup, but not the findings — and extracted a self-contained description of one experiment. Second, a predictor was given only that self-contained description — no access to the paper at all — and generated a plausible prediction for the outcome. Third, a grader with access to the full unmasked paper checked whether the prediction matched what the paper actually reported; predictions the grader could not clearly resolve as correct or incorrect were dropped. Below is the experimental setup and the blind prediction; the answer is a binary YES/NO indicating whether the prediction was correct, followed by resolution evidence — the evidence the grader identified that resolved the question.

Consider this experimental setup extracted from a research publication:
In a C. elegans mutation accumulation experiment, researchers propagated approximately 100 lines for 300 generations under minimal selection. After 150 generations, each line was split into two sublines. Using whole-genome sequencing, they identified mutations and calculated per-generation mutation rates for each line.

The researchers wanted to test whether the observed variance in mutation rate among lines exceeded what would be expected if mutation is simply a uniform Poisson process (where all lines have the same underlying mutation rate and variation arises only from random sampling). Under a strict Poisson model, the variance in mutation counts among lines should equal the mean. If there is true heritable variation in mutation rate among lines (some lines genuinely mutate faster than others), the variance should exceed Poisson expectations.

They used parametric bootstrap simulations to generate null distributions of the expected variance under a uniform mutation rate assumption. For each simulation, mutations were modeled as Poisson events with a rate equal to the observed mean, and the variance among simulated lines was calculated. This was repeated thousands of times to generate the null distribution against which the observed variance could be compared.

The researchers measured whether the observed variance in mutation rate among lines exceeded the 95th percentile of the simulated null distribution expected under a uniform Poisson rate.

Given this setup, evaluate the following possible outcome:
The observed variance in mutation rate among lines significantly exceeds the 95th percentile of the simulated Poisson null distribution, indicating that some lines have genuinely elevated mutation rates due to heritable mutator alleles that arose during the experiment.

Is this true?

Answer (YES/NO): NO